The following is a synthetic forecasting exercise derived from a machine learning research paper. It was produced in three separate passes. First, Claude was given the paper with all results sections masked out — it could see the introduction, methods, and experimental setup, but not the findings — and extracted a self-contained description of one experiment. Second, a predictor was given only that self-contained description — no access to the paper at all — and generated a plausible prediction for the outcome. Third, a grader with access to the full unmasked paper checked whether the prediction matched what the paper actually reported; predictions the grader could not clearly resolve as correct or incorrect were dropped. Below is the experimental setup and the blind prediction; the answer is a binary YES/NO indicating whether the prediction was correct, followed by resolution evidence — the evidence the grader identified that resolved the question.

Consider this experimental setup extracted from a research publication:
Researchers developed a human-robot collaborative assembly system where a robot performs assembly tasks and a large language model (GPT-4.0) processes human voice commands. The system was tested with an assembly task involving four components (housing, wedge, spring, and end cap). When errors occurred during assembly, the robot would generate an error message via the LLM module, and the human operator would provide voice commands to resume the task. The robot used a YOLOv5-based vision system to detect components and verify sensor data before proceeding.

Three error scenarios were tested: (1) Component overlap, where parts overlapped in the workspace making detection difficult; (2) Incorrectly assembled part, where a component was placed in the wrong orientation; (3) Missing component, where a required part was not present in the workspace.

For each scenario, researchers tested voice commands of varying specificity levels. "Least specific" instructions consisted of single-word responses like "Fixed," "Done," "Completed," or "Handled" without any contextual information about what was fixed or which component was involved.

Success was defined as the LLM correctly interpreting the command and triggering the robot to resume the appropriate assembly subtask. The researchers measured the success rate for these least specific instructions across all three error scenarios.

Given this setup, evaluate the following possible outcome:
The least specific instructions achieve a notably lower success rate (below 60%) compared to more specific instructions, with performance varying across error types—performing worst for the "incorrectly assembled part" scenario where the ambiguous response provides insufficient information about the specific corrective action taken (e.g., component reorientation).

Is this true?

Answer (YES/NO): NO